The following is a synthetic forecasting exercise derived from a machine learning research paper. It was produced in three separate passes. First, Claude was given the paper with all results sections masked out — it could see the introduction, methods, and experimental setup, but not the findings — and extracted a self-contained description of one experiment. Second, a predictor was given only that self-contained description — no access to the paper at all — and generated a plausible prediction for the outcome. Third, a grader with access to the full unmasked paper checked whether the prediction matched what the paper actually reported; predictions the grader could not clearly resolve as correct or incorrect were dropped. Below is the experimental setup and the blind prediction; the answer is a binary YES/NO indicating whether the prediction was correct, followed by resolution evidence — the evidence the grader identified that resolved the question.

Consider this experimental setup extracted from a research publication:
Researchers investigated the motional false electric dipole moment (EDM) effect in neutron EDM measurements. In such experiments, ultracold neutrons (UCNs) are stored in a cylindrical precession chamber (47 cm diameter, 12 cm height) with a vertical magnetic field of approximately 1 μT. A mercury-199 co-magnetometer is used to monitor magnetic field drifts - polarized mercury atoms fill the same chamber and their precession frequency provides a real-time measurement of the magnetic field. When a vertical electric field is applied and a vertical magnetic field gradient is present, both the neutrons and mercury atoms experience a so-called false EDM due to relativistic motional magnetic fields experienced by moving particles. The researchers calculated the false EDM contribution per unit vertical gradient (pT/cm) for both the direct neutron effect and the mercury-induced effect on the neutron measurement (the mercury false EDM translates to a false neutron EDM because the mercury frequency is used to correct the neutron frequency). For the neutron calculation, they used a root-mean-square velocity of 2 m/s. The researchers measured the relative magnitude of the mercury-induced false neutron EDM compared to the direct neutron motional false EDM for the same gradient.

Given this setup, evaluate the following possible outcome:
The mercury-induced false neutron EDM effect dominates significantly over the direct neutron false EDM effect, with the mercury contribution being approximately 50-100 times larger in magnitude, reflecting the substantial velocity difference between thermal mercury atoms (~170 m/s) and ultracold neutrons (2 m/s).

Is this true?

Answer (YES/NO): NO